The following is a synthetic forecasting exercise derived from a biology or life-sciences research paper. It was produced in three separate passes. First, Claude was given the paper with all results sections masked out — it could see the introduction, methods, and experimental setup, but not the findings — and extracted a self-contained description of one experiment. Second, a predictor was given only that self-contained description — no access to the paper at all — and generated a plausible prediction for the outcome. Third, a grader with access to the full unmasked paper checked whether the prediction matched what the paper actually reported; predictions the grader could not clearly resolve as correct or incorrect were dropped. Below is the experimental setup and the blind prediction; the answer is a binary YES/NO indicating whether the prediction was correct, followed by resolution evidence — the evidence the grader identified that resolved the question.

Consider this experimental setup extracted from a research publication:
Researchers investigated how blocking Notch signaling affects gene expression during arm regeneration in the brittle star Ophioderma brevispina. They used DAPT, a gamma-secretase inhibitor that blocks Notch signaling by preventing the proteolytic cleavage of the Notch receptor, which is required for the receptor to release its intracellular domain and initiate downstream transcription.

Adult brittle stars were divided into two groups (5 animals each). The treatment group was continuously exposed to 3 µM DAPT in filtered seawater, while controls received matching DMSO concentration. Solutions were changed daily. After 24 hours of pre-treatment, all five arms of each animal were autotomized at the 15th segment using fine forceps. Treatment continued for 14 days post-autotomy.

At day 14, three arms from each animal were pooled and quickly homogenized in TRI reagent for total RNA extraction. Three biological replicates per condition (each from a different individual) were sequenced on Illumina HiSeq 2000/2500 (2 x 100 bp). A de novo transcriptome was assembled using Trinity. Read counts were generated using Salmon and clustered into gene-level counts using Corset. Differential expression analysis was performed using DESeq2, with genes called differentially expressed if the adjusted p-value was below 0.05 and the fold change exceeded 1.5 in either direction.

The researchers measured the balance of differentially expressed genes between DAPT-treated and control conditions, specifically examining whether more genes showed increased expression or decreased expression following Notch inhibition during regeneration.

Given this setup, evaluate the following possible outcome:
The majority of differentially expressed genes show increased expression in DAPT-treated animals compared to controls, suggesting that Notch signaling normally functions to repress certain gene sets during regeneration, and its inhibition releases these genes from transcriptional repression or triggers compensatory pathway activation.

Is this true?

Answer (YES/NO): NO